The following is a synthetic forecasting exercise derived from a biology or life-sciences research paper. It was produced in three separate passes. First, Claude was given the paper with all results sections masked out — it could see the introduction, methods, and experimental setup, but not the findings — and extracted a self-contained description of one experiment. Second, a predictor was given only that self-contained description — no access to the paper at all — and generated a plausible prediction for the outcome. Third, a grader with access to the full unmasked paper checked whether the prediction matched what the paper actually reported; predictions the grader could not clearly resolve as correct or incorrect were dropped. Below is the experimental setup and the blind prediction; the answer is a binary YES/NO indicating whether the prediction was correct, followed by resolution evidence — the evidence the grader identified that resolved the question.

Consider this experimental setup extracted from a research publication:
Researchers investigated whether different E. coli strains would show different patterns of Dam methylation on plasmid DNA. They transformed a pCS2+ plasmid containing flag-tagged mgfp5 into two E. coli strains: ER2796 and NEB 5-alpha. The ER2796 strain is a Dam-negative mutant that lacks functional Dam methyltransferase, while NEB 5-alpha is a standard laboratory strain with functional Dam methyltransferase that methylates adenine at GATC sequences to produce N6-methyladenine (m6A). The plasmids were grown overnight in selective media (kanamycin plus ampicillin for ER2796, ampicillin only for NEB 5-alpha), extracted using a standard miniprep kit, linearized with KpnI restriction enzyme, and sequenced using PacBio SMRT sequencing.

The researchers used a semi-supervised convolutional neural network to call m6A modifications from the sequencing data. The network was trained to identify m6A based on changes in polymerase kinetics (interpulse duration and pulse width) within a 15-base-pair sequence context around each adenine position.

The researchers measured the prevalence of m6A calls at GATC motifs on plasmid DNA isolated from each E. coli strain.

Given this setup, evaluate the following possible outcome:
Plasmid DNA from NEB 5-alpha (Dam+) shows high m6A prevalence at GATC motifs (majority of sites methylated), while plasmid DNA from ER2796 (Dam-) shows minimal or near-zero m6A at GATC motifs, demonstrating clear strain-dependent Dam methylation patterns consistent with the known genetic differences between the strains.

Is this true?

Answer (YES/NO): YES